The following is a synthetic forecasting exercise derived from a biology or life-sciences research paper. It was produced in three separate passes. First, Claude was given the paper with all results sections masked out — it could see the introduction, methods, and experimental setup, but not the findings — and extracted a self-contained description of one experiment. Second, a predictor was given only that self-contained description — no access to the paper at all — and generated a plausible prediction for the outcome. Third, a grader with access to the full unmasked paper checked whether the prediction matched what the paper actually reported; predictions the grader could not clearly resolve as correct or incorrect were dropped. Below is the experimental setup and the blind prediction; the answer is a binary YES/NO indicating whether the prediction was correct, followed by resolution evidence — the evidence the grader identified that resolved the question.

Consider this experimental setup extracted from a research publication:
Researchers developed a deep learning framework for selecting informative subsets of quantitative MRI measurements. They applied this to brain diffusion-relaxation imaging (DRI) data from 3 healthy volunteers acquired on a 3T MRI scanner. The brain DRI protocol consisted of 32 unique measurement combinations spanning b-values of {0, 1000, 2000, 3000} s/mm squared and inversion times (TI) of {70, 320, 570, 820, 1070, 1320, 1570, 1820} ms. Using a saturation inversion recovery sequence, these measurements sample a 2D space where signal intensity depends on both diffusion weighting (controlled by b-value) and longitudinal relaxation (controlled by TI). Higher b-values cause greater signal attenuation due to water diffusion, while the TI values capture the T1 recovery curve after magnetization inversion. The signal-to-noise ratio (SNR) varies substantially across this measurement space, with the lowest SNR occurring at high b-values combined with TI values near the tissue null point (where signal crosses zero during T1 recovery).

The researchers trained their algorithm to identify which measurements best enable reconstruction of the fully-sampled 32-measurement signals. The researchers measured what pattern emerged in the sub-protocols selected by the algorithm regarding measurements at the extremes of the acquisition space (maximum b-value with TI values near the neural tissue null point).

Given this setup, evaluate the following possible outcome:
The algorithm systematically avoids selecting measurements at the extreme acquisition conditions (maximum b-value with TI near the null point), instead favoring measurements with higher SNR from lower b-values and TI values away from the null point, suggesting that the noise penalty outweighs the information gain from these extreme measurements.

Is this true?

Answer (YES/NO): YES